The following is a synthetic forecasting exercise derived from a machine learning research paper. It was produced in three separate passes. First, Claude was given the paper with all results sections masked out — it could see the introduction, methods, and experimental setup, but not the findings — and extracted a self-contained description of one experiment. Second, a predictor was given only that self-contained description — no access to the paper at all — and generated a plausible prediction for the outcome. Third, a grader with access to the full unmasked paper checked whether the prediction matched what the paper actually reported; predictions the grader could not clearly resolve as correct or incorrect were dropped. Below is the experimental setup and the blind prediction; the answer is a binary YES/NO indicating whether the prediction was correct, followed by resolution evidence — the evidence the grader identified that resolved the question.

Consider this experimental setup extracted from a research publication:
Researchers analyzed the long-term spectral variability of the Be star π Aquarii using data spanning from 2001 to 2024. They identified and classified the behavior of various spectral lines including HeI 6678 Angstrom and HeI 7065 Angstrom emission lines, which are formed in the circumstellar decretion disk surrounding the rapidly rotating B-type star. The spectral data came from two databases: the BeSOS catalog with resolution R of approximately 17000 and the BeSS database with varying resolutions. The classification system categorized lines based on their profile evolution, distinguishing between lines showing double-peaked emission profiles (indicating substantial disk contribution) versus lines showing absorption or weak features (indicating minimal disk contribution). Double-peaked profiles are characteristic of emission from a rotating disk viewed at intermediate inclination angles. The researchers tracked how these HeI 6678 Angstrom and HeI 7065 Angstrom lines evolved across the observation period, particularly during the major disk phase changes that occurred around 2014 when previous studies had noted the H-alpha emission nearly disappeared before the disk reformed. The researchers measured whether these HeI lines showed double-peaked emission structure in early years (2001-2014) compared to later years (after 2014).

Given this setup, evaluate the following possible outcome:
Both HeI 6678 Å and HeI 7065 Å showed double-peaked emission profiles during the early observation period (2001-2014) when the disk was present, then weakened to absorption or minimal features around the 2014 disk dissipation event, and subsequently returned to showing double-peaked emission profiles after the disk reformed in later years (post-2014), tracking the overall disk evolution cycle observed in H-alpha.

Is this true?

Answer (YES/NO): NO